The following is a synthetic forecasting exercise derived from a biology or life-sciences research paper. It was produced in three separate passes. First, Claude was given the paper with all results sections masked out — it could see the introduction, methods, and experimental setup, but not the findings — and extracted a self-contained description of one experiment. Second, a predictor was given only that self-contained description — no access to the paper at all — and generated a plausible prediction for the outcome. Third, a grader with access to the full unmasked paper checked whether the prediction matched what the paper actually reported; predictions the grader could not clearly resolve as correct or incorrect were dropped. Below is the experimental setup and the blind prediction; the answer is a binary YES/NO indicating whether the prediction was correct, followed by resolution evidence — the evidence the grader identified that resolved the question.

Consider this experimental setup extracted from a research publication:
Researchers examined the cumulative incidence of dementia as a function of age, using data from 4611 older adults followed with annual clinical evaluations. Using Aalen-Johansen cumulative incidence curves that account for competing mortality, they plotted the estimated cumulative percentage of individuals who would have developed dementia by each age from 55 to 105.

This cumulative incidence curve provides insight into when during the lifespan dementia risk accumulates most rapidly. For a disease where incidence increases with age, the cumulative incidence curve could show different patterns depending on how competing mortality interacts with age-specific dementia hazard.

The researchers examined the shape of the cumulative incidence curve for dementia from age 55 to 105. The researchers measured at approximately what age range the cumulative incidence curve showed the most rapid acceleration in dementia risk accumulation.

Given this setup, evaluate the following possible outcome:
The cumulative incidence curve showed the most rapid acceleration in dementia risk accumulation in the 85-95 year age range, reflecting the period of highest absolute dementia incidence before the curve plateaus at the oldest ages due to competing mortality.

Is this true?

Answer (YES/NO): YES